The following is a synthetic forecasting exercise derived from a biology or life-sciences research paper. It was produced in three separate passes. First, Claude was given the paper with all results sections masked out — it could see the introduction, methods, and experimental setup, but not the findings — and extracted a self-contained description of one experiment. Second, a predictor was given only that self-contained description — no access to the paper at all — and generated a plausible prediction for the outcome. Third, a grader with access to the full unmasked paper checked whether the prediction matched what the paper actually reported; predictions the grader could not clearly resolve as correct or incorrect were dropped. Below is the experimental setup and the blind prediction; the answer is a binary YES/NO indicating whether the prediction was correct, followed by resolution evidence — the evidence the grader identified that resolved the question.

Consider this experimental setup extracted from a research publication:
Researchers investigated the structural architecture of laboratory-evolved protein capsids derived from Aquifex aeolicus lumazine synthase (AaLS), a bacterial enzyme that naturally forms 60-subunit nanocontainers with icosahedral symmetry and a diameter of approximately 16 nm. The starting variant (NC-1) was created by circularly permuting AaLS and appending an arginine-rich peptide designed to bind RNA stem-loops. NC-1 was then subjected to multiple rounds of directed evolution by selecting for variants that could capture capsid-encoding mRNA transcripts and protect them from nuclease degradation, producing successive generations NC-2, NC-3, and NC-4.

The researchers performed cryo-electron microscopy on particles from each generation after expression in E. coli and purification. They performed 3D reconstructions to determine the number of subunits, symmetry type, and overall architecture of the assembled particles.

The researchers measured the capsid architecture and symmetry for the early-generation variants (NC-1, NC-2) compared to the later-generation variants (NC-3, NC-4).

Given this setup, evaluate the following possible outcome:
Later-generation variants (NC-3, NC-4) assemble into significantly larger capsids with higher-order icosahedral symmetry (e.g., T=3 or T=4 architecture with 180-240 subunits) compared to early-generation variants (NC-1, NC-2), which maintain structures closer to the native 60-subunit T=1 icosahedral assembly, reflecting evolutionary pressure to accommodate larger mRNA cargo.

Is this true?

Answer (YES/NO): NO